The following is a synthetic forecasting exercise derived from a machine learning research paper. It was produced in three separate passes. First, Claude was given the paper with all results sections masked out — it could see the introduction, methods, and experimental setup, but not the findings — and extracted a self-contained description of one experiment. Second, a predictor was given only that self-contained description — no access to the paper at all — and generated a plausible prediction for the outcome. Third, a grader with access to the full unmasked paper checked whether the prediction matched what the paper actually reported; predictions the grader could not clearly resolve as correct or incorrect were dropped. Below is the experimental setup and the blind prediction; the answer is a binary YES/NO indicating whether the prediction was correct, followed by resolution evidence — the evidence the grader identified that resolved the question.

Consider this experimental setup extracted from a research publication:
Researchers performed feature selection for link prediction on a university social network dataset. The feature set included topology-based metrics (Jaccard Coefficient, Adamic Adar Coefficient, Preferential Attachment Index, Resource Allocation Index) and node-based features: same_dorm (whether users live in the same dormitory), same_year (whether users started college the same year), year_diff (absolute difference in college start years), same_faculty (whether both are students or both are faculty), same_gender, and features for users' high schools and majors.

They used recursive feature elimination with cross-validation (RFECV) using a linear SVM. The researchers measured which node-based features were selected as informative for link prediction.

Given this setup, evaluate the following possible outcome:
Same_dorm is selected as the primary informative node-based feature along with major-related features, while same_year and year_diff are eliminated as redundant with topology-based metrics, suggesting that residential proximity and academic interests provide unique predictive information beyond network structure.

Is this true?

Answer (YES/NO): NO